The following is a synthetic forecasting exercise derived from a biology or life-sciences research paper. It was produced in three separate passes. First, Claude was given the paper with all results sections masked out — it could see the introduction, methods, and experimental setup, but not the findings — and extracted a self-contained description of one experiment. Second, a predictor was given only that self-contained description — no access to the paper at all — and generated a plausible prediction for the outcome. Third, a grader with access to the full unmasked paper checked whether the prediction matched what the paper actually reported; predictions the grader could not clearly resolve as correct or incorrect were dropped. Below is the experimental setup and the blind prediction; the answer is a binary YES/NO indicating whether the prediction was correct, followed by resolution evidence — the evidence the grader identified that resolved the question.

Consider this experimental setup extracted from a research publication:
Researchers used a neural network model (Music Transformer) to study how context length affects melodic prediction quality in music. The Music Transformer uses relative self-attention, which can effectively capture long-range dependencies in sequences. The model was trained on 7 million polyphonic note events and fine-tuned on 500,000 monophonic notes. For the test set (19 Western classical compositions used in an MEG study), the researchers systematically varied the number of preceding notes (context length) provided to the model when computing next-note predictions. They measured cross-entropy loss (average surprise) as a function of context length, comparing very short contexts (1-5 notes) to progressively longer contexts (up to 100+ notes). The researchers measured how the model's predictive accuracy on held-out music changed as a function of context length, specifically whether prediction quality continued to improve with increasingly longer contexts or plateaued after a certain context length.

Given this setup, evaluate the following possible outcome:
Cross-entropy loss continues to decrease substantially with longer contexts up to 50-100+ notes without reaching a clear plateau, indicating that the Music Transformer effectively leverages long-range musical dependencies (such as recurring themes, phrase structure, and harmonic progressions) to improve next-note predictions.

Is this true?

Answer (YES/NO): YES